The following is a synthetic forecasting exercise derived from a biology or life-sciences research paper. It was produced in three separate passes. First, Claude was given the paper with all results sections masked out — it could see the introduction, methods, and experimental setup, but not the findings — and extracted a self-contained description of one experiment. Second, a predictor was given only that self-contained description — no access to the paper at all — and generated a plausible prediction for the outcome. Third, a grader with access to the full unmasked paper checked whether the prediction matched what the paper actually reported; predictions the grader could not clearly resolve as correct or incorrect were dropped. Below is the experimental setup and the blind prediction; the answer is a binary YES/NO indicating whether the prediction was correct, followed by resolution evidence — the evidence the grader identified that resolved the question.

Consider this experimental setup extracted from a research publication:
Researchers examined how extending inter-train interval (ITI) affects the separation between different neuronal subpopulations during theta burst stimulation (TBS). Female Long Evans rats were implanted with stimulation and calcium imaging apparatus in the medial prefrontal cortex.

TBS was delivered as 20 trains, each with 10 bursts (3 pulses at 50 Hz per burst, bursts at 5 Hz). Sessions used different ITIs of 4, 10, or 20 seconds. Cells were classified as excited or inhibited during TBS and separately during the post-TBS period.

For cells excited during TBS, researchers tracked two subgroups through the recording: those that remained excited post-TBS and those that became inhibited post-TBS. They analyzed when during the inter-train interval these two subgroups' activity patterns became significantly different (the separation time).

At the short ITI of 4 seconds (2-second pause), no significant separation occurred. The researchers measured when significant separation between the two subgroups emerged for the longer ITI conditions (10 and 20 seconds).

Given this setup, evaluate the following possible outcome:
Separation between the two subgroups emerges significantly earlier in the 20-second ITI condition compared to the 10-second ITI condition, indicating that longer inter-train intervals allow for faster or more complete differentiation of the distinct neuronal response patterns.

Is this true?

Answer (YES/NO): NO